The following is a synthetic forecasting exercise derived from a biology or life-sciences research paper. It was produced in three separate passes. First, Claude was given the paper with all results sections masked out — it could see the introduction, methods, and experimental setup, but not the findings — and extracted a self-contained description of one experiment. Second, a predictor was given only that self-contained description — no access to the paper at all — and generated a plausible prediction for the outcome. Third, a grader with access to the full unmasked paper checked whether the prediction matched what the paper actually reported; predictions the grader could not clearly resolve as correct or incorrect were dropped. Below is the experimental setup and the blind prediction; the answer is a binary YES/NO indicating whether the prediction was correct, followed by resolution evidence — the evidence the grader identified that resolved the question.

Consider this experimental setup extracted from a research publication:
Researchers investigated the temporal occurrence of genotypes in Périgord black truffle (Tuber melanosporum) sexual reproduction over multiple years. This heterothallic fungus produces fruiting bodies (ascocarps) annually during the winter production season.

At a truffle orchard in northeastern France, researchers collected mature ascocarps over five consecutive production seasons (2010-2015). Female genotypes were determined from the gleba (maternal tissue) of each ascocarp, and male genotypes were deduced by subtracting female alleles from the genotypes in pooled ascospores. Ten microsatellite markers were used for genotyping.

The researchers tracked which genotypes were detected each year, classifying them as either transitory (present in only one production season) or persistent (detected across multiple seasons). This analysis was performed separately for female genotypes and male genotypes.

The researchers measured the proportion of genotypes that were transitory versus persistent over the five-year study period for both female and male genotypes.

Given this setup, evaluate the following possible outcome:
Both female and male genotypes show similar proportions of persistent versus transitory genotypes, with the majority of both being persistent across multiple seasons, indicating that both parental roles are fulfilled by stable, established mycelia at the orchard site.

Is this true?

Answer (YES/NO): NO